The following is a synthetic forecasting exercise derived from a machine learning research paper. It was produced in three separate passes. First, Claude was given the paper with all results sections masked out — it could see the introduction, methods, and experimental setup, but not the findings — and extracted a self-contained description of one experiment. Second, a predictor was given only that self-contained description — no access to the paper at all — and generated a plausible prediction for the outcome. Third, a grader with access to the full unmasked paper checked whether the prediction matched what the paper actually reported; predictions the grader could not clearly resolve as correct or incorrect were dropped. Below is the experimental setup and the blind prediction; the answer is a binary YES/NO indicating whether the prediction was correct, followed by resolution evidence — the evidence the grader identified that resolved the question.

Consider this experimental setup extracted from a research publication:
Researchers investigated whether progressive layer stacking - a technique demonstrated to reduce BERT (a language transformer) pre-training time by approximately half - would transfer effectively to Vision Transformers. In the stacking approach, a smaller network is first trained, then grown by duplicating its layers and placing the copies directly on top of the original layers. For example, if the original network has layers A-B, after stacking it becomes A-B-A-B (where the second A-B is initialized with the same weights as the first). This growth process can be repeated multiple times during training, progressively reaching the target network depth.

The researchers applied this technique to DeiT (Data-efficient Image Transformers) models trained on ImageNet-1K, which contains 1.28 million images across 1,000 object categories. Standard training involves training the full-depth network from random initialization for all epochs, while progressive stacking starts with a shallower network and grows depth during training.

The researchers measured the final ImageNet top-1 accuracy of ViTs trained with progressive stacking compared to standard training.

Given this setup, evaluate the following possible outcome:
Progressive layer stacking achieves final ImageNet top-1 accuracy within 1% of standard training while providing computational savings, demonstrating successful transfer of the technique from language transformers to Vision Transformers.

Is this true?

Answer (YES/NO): NO